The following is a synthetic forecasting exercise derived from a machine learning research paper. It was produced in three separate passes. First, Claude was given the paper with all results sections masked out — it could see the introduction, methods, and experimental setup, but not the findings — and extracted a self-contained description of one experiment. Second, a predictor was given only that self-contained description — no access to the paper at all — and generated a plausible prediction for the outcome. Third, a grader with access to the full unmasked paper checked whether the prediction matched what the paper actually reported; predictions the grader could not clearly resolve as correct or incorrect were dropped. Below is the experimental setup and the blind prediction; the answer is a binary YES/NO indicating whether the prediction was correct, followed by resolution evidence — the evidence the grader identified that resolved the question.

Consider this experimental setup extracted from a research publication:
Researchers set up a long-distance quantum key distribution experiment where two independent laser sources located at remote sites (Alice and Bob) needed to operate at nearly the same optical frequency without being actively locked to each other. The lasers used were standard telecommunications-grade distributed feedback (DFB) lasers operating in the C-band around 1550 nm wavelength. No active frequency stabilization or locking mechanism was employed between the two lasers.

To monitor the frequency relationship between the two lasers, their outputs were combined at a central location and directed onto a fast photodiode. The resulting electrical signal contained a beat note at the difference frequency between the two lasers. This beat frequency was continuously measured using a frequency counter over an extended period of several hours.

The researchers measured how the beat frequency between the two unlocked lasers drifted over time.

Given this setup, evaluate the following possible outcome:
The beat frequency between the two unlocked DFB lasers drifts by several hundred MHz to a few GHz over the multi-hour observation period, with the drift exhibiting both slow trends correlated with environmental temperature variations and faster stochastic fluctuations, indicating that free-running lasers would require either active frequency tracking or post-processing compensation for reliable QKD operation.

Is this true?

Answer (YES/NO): NO